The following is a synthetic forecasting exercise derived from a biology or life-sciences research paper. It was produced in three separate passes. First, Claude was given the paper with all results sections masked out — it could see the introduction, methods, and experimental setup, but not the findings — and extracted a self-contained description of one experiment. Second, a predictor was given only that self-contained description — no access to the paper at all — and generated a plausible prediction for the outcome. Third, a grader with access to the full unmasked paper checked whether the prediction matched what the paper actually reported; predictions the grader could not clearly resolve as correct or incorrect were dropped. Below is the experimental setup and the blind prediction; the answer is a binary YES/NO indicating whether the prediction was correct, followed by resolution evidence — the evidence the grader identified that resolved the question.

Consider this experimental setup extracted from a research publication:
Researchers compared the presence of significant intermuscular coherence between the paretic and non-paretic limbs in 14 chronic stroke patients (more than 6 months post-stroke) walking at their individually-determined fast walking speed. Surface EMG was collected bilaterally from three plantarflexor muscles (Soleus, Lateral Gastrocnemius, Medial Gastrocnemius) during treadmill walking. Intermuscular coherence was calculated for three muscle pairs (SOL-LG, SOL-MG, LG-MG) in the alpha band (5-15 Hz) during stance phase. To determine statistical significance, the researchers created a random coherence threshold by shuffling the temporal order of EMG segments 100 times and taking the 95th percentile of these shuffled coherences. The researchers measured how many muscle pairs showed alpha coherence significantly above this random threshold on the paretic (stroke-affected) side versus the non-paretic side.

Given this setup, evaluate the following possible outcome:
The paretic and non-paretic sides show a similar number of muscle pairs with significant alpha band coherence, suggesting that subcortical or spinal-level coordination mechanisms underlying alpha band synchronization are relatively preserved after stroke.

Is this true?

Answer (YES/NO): NO